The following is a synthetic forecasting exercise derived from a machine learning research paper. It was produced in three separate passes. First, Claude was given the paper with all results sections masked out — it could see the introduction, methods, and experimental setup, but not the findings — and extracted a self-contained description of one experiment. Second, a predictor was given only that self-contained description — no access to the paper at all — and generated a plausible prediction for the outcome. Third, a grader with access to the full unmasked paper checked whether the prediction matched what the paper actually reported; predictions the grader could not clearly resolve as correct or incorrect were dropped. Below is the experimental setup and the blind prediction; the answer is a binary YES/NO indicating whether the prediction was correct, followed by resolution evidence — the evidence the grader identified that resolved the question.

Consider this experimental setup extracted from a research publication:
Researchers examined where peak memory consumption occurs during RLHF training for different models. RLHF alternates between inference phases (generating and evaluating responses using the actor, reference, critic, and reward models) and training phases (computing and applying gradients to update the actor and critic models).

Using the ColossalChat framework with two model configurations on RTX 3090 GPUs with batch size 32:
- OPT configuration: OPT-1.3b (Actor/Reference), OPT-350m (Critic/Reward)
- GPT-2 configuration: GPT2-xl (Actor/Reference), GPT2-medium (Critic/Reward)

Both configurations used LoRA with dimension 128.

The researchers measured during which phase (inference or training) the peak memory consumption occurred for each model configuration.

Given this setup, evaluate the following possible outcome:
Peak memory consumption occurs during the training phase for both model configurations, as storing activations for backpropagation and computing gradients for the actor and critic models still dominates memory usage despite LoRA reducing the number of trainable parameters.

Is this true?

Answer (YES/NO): NO